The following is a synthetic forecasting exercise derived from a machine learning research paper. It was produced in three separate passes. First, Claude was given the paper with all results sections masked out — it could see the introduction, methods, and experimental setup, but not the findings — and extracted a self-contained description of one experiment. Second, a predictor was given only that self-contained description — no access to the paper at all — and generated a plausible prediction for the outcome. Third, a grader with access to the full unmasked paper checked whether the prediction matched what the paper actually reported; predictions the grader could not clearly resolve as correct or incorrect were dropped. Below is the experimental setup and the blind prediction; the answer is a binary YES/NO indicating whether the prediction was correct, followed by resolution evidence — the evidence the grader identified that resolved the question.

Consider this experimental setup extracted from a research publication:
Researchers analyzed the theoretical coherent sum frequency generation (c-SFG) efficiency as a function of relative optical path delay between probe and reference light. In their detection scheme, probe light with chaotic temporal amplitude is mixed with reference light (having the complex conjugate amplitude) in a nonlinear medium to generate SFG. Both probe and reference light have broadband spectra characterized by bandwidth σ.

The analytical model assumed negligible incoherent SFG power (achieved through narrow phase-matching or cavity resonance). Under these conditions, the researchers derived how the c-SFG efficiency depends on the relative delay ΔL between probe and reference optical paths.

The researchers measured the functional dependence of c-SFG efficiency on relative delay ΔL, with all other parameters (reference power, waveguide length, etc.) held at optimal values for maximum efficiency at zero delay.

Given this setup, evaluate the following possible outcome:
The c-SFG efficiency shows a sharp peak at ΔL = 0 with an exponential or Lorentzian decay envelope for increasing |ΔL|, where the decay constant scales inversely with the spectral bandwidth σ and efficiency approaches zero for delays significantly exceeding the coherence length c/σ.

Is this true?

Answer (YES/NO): NO